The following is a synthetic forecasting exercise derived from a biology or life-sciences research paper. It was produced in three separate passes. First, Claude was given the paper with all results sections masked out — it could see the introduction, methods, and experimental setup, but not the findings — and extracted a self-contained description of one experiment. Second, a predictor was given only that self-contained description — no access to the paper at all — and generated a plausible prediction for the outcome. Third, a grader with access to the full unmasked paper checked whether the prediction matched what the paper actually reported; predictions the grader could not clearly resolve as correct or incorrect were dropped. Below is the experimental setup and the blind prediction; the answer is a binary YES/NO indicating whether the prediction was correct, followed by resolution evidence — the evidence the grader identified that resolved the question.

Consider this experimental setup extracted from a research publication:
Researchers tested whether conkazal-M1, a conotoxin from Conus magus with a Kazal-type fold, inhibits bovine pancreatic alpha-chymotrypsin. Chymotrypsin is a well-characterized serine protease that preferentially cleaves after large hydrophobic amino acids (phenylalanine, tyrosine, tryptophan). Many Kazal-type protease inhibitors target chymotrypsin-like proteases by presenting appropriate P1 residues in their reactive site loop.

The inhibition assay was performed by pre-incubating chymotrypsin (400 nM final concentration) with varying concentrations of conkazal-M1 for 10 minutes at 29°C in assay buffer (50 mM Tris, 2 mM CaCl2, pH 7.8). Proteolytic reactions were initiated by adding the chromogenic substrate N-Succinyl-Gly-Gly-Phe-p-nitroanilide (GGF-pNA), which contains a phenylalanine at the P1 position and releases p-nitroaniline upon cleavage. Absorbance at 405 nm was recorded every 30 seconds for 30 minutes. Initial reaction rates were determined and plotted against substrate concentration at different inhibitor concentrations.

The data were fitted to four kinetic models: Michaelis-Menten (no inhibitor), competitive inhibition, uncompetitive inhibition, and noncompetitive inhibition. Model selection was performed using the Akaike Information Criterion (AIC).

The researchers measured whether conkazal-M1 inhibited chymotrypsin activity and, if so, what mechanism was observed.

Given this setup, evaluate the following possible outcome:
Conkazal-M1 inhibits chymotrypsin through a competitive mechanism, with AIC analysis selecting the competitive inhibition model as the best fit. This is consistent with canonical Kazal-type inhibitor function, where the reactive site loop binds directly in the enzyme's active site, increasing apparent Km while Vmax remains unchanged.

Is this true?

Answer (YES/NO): NO